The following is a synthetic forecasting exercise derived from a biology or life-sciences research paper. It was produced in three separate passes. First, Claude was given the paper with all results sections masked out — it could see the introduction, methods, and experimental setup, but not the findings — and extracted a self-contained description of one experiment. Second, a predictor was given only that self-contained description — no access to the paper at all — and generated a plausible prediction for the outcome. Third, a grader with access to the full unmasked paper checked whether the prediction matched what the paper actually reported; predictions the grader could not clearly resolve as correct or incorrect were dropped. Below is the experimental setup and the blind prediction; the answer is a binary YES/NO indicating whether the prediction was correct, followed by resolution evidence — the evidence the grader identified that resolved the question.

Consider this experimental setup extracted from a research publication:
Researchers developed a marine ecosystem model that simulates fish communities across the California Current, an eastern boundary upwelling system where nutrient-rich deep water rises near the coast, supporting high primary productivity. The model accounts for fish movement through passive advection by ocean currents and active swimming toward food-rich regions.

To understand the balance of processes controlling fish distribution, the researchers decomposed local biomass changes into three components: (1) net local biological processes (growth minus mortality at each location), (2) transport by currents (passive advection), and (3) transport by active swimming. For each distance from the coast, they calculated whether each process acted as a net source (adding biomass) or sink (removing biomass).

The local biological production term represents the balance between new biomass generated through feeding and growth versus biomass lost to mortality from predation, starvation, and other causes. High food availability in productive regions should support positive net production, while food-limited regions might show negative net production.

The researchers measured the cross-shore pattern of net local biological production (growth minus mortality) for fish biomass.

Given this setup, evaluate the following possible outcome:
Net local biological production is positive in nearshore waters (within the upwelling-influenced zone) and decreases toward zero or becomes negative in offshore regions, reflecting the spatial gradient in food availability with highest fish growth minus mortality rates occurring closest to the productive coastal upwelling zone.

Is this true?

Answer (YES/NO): YES